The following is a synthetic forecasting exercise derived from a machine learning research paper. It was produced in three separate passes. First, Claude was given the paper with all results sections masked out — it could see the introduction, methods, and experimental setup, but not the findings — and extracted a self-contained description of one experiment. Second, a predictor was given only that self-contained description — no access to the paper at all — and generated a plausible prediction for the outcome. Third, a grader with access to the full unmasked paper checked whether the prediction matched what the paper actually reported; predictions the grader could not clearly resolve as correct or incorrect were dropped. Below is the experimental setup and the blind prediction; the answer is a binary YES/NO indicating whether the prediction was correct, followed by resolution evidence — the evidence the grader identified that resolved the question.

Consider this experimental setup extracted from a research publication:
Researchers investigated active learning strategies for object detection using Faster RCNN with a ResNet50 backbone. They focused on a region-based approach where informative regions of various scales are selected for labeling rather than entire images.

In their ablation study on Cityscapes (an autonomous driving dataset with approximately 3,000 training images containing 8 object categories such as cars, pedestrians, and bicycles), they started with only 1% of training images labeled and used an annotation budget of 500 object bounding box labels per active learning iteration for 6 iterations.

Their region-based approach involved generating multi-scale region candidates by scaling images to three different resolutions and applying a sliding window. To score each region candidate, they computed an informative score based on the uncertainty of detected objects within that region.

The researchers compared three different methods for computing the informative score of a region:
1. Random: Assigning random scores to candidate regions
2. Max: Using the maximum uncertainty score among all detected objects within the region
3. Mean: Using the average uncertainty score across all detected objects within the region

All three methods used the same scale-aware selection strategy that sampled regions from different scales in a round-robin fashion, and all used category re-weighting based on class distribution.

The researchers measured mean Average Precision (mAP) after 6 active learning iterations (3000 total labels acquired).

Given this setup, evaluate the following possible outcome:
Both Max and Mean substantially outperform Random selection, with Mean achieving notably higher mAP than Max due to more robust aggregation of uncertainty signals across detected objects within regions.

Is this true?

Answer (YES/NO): YES